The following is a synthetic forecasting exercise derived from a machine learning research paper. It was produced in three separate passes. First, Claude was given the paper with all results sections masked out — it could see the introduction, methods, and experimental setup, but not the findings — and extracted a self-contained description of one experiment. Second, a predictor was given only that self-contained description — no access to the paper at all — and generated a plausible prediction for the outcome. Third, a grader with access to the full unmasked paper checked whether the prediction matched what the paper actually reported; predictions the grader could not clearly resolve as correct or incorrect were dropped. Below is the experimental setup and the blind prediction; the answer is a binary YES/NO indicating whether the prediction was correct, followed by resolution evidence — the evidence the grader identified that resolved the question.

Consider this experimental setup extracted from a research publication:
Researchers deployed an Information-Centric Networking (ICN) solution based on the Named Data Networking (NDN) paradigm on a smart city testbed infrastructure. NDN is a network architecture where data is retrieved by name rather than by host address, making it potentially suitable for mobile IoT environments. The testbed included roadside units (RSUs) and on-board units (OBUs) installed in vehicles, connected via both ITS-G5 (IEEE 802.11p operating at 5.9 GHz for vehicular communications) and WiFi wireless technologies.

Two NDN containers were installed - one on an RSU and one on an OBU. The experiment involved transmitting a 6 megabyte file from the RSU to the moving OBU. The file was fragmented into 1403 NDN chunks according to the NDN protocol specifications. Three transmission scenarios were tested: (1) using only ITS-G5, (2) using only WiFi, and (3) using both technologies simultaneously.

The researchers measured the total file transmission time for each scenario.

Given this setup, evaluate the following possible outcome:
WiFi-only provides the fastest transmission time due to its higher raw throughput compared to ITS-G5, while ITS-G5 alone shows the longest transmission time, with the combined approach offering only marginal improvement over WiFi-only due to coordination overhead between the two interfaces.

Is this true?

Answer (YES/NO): NO